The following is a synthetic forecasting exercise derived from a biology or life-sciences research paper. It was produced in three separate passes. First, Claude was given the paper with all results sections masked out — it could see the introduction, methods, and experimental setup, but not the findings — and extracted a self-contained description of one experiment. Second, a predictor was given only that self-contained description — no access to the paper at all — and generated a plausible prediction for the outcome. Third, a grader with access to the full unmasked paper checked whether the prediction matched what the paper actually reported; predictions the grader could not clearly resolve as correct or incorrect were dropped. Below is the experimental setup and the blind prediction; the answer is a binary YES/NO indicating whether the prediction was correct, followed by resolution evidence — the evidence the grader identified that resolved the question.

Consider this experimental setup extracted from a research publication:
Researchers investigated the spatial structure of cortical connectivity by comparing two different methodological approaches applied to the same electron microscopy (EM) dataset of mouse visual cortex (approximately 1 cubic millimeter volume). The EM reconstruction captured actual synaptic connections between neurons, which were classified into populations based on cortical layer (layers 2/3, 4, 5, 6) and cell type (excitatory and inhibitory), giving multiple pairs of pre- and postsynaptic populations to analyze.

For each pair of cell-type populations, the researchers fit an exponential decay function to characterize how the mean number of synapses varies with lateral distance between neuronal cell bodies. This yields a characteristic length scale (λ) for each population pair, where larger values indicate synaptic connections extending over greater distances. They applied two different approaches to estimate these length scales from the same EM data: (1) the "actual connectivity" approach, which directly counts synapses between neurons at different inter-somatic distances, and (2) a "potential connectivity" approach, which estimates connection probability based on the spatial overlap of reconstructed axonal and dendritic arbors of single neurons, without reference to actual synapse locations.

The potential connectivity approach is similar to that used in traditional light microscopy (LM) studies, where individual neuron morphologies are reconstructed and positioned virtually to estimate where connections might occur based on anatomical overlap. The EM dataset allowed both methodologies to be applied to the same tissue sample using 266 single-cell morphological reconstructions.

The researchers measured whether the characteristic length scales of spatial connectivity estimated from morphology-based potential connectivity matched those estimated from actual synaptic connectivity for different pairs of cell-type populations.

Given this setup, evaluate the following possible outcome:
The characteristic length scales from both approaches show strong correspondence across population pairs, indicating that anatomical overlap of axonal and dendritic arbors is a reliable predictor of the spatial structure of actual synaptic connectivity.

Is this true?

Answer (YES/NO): YES